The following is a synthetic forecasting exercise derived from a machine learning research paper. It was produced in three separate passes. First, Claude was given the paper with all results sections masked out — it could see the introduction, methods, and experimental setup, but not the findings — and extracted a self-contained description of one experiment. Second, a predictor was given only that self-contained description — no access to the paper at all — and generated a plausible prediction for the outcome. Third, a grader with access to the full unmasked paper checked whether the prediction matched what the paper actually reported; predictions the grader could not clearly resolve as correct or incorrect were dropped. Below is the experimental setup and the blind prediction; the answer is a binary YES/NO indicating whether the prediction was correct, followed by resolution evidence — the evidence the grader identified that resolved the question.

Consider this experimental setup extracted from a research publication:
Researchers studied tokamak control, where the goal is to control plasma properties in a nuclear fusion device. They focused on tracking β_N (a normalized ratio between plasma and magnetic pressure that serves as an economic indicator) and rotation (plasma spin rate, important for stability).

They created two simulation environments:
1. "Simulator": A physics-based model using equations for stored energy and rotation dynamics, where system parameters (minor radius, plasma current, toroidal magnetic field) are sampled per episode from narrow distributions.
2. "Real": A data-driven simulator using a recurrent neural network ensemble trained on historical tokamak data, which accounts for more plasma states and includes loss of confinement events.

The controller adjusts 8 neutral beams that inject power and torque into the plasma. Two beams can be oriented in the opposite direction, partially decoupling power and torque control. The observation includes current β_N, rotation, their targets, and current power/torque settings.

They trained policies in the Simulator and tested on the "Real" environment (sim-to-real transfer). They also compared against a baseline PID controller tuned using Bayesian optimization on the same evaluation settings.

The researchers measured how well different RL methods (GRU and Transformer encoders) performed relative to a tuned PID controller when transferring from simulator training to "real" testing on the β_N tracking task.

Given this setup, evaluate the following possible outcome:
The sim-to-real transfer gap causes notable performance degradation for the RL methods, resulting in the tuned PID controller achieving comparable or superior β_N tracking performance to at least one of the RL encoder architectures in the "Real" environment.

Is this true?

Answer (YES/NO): YES